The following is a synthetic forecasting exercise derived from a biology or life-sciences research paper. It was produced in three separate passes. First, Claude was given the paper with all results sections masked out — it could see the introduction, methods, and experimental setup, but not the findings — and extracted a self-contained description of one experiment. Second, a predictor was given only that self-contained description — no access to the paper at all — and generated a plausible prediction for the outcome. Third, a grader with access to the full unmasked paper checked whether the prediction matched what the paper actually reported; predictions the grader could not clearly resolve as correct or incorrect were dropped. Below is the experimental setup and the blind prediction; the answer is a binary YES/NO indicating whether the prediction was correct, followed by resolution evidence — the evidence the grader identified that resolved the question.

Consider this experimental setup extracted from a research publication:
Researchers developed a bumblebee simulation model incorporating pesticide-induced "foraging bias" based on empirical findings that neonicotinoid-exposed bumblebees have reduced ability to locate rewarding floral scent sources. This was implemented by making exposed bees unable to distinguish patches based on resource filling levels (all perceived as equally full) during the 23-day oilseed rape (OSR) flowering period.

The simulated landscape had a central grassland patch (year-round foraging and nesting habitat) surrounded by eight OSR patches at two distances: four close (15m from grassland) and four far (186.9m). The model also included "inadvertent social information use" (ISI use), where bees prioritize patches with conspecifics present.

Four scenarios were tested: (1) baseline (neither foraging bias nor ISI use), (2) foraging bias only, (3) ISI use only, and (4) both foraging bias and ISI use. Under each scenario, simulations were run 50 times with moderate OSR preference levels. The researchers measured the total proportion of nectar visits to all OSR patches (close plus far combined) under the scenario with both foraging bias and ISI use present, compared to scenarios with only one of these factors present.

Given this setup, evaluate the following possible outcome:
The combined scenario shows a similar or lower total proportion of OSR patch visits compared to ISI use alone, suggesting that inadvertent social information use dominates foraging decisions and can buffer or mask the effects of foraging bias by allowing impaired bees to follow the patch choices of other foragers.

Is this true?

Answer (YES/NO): YES